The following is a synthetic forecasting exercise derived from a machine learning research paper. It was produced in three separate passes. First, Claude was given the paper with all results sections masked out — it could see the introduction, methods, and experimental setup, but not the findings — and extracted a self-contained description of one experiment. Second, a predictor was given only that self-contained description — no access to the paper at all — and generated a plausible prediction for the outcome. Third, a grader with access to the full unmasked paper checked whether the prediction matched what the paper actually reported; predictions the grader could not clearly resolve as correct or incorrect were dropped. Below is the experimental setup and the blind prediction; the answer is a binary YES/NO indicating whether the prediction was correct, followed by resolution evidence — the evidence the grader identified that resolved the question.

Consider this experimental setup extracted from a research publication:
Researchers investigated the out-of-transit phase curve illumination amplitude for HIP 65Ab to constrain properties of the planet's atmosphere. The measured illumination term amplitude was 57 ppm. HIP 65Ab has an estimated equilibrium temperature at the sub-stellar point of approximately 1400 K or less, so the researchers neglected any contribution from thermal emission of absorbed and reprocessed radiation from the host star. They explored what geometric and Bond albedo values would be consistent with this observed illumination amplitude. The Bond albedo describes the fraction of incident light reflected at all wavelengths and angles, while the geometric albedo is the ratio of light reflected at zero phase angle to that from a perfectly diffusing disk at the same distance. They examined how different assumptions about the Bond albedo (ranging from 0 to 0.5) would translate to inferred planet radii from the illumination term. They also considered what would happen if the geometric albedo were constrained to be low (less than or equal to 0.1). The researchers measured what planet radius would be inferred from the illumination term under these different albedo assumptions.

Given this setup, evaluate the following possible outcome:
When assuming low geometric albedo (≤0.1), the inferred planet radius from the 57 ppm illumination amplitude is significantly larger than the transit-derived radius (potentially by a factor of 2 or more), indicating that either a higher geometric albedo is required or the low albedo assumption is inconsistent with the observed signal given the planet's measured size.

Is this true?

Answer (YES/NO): NO